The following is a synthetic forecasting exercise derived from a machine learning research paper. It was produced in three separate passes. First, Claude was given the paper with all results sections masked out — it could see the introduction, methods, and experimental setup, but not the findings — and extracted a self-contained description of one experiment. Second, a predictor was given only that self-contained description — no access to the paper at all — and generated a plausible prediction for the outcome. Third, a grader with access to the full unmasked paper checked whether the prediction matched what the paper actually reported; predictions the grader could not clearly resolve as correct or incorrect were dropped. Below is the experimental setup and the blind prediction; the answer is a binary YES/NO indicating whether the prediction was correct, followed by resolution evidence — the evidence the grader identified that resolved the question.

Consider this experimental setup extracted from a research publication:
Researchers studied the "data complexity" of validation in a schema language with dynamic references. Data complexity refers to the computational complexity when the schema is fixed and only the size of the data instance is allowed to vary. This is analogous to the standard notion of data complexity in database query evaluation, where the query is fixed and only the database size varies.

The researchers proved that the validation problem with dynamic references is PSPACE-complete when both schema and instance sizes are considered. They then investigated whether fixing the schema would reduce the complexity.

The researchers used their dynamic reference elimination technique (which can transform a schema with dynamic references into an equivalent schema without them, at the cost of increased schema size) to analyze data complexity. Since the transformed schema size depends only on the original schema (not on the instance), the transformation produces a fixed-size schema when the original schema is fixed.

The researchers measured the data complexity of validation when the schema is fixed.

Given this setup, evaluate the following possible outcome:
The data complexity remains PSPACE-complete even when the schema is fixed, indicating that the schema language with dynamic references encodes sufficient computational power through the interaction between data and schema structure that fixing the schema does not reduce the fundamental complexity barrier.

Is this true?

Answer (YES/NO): NO